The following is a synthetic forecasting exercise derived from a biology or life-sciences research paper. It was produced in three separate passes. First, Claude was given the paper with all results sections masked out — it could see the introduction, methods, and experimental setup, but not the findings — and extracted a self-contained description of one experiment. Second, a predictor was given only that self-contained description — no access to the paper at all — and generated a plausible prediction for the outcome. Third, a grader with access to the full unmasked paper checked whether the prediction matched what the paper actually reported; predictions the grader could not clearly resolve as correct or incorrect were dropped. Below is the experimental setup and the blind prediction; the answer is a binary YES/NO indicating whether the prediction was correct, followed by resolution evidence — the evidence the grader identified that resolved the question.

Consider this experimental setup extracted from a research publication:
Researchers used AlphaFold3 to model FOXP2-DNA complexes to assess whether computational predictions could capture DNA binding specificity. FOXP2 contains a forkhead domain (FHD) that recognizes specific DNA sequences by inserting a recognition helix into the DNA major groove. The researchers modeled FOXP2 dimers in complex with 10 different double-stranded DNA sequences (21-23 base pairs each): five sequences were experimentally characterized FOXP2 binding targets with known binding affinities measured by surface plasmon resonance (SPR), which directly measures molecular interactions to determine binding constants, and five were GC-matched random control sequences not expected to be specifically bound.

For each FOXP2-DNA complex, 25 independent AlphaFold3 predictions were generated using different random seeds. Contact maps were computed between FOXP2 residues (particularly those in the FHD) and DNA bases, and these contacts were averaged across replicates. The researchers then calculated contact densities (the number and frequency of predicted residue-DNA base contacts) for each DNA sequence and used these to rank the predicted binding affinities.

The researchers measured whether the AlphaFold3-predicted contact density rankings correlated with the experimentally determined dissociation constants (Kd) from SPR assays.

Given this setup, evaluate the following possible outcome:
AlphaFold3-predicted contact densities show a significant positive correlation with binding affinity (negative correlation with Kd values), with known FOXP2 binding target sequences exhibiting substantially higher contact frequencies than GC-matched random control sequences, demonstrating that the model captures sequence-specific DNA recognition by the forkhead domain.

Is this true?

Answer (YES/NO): YES